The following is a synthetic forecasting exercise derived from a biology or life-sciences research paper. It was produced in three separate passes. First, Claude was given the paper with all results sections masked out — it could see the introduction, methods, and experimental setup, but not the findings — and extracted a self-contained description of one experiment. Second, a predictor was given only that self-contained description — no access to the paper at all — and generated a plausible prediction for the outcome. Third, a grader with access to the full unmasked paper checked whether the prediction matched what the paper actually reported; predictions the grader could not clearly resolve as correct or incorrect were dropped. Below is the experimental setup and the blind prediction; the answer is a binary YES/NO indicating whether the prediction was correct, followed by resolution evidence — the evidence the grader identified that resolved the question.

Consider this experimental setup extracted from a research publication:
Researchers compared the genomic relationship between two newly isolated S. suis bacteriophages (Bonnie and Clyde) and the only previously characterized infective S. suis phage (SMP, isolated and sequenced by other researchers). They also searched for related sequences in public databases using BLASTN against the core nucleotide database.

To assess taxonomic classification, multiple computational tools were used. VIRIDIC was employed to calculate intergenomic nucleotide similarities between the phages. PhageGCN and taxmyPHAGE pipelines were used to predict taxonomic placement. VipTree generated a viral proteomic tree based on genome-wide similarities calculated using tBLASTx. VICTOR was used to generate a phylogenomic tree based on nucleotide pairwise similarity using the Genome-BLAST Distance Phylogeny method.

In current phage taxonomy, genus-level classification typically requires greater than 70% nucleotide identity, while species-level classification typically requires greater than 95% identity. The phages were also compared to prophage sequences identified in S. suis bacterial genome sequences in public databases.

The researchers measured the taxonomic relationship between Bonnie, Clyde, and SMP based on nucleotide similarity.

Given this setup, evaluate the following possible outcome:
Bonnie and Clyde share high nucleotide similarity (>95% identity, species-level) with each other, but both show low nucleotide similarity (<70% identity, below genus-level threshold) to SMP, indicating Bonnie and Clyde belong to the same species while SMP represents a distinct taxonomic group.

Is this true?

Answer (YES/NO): NO